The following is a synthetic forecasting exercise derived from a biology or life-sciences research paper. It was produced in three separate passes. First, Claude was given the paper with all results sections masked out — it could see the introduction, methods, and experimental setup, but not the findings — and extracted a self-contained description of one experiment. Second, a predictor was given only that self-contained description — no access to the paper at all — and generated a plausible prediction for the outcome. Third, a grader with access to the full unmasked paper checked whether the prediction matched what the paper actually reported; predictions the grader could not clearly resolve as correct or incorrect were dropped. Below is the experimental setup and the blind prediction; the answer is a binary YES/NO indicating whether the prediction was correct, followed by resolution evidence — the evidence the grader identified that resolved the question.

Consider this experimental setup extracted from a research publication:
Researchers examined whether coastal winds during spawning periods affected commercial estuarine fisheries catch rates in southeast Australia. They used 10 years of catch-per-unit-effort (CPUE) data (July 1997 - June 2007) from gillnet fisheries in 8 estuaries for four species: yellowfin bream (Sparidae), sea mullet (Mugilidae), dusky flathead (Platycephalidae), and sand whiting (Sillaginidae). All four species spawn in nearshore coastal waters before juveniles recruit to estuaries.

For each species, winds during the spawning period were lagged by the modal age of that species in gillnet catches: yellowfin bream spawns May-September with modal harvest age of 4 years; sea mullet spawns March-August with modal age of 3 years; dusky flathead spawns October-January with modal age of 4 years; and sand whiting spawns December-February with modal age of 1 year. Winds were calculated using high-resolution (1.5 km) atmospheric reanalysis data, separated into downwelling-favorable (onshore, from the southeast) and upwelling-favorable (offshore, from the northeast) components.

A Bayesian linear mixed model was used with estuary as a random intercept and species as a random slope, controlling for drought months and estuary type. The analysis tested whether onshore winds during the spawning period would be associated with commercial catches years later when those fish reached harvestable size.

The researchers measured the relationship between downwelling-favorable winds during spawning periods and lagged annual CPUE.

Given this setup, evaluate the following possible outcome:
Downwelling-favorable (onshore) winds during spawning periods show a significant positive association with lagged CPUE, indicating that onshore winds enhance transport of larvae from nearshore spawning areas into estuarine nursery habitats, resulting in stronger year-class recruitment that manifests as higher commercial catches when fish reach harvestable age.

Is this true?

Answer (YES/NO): NO